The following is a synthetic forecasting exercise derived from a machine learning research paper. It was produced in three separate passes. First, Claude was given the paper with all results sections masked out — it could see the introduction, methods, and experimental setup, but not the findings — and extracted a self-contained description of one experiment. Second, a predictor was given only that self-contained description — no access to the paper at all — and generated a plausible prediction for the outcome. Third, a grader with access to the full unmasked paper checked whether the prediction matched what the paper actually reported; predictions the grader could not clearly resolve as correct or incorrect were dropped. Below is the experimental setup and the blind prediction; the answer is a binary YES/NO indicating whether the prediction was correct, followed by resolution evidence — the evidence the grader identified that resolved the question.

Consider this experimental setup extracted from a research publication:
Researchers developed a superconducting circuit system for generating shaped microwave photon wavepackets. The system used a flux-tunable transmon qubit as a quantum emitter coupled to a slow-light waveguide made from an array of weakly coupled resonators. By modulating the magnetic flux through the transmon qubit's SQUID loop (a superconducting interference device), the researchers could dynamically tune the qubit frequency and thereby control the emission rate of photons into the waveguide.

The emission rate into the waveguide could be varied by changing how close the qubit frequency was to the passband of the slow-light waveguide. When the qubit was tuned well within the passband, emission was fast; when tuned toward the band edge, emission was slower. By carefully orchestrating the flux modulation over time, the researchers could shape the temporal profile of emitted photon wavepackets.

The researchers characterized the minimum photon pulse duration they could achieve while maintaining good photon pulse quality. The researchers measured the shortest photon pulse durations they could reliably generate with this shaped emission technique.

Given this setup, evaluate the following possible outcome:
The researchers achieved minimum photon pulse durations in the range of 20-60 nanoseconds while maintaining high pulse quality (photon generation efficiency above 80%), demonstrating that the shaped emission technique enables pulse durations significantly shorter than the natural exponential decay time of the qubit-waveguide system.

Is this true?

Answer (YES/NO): NO